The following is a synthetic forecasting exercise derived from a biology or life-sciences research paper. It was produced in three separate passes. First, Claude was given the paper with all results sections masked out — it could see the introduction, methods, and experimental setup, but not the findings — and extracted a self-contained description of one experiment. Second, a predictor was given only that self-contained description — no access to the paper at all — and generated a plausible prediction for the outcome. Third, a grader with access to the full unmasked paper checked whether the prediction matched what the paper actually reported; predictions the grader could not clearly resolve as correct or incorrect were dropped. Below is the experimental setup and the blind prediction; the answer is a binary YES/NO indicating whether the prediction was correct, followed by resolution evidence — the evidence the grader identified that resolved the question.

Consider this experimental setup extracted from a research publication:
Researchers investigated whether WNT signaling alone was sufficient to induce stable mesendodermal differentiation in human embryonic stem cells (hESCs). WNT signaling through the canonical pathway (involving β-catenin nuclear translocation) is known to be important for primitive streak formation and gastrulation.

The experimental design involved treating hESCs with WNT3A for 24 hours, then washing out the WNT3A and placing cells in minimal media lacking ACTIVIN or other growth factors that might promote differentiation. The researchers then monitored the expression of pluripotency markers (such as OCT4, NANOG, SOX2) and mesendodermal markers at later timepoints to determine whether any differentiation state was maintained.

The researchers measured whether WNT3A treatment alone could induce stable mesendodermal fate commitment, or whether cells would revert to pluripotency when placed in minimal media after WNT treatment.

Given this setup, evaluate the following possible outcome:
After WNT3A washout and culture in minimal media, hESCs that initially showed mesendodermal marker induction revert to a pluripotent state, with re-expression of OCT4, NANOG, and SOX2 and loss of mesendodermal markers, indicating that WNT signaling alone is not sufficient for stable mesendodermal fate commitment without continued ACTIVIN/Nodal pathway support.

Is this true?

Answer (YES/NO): NO